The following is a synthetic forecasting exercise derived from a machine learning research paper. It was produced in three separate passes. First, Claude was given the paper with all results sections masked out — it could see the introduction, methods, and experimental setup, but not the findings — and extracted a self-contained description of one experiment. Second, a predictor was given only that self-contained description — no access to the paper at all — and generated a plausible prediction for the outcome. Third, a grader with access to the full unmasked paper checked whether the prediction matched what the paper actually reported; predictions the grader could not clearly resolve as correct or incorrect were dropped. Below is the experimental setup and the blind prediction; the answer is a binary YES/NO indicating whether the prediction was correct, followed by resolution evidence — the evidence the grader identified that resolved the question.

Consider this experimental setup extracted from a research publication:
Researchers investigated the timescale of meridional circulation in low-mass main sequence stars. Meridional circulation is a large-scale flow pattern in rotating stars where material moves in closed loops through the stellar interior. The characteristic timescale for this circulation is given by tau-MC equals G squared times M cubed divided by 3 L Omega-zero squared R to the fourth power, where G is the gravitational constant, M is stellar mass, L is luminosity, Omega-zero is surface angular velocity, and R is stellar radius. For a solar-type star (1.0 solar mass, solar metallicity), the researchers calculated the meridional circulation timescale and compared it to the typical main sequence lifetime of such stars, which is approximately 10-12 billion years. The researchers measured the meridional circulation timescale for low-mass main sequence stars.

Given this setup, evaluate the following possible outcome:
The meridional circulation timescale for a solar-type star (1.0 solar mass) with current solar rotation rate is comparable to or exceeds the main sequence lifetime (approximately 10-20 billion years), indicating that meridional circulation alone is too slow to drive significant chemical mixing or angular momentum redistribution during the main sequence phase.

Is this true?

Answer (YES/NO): NO